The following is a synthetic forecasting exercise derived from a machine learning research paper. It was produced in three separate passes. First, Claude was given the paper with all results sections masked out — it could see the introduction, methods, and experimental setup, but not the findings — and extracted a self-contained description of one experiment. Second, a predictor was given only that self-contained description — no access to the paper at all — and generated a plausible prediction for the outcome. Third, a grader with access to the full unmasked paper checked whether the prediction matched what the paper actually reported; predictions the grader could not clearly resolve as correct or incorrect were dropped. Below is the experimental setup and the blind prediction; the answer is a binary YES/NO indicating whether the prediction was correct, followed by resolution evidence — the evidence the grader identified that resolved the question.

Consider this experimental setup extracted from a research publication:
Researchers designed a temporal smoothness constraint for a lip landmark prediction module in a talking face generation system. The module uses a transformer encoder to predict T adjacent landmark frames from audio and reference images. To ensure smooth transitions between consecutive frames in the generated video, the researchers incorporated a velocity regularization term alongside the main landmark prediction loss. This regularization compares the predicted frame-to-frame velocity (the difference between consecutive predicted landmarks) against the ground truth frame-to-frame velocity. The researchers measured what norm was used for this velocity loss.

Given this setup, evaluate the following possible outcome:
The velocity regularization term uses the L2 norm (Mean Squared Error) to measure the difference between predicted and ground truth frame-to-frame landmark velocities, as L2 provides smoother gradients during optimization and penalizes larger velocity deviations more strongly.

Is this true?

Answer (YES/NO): YES